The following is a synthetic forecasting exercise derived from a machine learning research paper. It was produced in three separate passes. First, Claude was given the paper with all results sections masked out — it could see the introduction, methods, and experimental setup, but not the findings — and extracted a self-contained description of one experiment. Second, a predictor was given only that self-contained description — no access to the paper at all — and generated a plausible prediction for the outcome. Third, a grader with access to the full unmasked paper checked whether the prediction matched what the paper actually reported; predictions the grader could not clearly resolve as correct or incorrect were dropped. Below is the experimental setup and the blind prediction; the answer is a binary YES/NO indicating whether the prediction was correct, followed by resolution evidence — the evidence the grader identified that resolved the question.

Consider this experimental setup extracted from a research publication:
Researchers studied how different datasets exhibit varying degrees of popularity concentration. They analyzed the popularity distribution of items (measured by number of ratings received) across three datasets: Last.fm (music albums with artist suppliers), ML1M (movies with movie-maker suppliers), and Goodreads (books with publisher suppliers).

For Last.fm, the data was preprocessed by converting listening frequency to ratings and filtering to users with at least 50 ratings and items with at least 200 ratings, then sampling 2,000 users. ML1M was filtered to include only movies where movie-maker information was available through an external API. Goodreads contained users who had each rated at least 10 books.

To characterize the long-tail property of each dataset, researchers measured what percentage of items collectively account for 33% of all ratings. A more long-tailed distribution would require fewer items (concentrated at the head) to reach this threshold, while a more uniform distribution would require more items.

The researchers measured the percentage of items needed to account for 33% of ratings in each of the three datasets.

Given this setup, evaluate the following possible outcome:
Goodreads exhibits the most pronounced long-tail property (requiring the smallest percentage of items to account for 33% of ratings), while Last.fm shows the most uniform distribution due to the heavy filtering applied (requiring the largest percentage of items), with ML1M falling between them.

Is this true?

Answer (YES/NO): YES